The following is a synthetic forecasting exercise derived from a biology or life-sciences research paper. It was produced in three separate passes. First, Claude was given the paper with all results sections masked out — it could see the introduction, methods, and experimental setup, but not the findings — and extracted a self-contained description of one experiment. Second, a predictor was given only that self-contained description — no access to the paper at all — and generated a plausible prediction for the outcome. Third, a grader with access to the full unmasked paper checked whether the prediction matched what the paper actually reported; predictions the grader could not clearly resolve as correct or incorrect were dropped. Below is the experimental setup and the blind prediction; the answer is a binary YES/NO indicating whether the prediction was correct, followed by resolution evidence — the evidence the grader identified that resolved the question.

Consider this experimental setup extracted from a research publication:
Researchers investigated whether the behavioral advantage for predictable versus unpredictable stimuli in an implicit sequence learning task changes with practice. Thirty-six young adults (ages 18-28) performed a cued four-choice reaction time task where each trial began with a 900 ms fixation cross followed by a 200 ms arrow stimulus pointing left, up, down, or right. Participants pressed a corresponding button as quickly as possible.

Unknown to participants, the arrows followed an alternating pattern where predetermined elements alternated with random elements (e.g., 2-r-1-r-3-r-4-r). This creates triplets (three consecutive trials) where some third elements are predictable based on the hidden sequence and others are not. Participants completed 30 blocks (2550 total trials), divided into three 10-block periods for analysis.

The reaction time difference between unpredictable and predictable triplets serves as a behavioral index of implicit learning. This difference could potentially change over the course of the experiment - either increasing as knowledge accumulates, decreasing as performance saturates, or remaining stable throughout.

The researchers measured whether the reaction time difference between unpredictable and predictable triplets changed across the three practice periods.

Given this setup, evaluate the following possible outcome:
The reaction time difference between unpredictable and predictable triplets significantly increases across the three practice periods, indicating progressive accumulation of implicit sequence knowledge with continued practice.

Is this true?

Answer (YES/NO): NO